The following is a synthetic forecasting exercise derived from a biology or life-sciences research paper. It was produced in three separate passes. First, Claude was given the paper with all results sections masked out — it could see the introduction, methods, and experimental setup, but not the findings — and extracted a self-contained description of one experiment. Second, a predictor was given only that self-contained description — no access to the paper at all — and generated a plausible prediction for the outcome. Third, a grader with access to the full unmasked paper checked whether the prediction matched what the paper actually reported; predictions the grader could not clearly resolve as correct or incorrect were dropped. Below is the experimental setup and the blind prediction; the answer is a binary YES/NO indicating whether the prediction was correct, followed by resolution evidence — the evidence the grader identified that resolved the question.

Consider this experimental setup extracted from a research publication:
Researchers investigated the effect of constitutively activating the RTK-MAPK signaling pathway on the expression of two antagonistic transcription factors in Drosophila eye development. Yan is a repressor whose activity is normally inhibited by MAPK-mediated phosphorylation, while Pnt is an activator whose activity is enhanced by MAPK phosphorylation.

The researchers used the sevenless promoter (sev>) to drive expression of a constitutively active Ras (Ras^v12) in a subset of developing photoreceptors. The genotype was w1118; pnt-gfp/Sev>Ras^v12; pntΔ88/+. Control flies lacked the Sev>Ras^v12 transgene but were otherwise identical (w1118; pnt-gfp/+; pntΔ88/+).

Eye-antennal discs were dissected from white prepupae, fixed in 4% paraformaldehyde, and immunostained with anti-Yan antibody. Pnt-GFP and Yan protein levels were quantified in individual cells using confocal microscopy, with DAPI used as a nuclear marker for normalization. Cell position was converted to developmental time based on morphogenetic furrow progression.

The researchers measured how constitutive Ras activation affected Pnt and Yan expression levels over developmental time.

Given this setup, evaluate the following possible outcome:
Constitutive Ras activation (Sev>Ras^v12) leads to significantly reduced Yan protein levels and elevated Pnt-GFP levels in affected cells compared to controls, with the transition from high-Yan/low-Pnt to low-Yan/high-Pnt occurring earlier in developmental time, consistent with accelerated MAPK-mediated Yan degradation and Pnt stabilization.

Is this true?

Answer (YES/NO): NO